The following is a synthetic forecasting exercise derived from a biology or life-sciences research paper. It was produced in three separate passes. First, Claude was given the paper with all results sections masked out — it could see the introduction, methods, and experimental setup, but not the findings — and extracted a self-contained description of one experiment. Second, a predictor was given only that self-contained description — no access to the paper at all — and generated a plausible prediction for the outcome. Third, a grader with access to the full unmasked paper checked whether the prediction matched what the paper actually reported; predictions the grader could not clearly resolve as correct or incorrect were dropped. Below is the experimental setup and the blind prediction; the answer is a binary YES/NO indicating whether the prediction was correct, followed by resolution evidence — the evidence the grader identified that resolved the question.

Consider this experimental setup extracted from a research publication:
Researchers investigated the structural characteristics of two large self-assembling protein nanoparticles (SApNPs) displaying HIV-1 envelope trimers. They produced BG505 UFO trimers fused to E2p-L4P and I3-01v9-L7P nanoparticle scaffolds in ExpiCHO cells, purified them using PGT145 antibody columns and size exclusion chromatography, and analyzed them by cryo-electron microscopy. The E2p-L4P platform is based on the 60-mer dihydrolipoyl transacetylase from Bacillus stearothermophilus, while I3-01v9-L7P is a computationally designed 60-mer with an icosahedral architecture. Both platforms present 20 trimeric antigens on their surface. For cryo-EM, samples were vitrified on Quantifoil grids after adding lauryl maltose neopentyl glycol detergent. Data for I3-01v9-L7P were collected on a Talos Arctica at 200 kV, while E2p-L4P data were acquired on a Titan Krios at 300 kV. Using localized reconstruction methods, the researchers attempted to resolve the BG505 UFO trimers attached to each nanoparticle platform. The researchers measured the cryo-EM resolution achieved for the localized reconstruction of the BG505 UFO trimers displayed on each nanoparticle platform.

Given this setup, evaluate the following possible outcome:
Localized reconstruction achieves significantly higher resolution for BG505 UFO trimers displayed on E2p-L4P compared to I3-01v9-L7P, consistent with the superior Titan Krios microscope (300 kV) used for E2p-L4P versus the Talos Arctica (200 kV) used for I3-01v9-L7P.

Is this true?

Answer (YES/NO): YES